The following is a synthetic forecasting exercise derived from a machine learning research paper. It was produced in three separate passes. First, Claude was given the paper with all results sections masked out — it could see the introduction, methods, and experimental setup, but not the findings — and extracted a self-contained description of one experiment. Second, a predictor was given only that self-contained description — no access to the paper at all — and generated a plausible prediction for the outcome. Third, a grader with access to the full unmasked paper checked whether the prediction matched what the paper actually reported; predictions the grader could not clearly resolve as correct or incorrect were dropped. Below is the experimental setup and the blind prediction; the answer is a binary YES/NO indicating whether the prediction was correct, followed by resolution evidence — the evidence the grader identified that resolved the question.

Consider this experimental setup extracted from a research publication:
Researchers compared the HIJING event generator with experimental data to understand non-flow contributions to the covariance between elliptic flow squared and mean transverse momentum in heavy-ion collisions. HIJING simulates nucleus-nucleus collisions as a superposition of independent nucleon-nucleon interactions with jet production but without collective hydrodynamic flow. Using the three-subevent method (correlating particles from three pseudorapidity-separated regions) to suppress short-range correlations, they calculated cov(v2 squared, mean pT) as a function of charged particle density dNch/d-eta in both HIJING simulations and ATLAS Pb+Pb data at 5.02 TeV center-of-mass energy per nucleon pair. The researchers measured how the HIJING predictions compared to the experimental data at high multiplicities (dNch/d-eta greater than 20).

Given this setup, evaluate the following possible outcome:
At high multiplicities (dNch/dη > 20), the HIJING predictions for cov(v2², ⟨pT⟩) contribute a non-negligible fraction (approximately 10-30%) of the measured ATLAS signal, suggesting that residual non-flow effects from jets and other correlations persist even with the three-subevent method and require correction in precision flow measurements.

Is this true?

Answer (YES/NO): NO